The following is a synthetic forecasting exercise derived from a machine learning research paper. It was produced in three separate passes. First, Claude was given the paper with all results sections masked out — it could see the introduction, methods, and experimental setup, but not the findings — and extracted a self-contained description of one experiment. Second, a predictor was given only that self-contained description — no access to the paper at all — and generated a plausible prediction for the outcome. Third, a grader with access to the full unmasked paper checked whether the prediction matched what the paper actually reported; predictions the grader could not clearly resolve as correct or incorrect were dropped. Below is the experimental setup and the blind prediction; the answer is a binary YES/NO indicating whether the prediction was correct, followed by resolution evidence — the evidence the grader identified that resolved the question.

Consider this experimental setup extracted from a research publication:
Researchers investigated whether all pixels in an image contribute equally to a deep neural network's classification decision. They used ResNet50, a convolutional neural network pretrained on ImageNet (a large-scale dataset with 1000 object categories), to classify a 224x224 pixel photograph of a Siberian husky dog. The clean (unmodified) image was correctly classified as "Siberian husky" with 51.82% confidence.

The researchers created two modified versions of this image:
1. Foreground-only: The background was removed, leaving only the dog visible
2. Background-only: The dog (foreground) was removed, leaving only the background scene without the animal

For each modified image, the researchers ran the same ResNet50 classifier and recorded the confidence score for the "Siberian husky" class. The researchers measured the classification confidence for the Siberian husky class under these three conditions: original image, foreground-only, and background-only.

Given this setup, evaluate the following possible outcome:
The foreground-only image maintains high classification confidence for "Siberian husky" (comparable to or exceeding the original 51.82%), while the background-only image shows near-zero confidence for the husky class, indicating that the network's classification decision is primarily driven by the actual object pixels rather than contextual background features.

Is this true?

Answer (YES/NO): YES